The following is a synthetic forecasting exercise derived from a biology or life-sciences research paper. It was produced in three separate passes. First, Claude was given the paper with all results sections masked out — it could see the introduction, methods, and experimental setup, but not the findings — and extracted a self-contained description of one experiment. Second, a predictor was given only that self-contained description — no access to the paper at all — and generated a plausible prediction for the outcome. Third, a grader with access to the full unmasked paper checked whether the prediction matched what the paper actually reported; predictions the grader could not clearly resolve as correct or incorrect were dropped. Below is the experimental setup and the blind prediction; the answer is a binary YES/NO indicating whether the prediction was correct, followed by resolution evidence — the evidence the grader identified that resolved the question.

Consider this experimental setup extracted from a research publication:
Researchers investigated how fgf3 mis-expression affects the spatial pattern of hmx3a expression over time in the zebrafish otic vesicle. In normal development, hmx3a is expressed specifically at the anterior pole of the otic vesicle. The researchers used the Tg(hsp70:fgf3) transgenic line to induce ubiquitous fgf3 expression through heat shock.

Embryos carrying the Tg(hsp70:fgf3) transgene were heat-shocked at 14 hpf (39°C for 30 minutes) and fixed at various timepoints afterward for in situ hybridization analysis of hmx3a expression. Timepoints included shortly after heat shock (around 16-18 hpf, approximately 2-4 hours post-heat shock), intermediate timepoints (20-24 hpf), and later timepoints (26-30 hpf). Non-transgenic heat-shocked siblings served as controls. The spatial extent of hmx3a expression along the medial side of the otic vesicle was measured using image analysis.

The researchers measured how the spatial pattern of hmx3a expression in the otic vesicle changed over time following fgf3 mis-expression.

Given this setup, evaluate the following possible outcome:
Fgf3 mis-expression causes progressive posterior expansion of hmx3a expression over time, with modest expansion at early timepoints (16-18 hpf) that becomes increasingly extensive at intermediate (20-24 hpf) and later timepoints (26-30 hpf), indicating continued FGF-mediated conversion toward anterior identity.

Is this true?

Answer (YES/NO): NO